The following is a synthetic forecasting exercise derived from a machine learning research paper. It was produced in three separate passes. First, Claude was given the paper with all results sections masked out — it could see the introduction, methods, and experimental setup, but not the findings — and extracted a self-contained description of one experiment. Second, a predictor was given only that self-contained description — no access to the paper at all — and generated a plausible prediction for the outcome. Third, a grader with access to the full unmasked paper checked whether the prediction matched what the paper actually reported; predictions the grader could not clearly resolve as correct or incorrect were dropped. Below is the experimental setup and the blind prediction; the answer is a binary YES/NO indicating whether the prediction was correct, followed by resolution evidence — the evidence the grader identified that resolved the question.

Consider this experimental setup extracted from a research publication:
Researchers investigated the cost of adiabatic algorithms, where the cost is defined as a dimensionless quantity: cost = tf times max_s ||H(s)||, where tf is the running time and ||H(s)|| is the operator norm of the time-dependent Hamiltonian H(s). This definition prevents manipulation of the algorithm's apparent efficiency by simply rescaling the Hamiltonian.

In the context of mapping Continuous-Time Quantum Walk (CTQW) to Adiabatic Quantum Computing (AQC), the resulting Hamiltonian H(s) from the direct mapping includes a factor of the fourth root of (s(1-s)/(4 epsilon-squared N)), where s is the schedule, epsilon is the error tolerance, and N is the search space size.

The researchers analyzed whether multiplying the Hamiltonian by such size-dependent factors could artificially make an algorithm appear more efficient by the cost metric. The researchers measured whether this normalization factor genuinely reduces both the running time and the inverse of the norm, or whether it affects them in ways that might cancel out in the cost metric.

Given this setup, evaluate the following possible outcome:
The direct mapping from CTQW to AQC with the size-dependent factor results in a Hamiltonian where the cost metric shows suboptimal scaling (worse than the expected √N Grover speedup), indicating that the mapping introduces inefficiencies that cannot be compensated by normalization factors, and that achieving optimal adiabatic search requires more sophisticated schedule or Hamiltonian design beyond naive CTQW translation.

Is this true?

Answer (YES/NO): NO